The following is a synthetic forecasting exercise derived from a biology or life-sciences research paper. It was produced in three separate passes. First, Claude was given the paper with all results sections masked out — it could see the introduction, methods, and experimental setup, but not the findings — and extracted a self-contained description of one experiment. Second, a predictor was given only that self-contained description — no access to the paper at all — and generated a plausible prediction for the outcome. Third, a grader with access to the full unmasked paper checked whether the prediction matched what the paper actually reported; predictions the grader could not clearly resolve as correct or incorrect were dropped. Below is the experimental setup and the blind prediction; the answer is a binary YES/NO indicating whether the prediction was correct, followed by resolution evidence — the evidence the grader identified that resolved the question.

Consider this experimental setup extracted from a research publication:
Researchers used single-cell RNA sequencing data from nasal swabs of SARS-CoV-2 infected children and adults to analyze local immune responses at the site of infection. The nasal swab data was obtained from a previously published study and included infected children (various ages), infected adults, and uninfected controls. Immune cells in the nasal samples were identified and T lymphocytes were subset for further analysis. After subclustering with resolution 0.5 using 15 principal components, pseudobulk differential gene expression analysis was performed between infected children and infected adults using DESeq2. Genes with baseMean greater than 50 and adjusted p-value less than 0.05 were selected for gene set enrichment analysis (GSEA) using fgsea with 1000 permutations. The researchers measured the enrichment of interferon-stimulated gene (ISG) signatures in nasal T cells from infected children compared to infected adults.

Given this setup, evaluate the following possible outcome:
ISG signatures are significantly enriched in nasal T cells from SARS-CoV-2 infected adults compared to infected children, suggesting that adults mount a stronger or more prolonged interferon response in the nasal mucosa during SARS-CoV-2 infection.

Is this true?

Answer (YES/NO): NO